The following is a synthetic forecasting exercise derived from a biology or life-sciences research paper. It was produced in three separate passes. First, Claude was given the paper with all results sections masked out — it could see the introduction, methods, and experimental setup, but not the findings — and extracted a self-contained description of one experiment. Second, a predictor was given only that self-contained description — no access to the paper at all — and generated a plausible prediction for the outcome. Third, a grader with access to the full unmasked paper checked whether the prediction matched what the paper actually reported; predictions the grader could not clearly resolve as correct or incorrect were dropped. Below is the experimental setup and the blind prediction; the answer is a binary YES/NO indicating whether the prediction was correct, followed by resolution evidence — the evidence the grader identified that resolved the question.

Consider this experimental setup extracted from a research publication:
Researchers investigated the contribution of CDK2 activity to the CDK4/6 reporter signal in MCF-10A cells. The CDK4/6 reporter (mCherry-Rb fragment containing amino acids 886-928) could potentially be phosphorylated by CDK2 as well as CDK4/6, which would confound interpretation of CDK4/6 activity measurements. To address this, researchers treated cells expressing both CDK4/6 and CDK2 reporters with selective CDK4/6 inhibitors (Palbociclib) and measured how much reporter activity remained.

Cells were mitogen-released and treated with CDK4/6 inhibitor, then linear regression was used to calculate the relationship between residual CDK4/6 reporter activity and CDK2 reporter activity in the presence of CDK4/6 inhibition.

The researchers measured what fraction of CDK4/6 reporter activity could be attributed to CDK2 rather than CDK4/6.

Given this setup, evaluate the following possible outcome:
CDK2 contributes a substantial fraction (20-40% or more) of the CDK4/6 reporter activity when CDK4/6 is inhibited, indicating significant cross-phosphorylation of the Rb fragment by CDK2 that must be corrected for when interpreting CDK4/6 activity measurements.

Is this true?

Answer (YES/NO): YES